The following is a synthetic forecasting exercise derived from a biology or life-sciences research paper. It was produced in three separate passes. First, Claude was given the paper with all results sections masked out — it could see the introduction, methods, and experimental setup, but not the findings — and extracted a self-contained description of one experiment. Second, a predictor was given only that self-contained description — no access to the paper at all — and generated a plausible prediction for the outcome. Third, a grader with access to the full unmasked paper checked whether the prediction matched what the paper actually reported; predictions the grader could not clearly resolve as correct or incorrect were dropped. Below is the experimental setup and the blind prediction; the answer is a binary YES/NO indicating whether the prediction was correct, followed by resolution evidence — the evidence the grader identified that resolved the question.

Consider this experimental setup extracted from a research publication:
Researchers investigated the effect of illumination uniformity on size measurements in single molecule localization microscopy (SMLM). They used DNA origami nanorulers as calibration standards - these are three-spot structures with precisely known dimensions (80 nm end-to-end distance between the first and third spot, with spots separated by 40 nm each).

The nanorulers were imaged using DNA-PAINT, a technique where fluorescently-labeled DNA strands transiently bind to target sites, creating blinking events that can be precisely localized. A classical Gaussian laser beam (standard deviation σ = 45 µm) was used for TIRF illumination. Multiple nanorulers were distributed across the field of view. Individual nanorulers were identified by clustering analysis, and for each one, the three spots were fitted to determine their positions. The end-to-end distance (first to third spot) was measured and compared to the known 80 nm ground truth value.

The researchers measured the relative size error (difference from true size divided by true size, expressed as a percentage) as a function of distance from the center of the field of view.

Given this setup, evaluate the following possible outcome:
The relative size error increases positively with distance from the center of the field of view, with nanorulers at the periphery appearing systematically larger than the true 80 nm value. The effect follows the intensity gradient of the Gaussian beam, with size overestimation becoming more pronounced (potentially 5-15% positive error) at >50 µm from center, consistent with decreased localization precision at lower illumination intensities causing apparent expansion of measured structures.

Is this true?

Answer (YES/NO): NO